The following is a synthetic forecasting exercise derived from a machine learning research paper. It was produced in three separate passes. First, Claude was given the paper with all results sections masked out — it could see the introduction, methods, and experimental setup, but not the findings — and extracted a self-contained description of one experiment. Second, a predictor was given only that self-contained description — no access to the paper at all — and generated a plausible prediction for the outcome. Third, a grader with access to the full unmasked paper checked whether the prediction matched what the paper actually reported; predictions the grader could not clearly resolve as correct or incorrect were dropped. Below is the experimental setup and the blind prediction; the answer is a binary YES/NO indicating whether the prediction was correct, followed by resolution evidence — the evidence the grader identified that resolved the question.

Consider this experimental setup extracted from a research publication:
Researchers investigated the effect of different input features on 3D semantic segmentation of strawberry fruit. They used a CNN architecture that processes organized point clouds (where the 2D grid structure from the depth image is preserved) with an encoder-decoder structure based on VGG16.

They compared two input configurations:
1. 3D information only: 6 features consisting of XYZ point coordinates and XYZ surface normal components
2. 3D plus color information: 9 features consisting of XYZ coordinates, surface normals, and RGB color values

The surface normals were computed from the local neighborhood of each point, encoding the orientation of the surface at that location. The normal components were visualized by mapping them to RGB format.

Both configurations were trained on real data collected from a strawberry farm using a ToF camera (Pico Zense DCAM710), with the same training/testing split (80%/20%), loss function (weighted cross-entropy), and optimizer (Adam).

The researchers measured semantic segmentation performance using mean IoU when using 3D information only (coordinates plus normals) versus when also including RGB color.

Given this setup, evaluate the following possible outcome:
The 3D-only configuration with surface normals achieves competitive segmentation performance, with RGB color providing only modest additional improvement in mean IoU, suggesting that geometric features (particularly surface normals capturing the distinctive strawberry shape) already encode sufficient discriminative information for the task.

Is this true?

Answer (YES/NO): NO